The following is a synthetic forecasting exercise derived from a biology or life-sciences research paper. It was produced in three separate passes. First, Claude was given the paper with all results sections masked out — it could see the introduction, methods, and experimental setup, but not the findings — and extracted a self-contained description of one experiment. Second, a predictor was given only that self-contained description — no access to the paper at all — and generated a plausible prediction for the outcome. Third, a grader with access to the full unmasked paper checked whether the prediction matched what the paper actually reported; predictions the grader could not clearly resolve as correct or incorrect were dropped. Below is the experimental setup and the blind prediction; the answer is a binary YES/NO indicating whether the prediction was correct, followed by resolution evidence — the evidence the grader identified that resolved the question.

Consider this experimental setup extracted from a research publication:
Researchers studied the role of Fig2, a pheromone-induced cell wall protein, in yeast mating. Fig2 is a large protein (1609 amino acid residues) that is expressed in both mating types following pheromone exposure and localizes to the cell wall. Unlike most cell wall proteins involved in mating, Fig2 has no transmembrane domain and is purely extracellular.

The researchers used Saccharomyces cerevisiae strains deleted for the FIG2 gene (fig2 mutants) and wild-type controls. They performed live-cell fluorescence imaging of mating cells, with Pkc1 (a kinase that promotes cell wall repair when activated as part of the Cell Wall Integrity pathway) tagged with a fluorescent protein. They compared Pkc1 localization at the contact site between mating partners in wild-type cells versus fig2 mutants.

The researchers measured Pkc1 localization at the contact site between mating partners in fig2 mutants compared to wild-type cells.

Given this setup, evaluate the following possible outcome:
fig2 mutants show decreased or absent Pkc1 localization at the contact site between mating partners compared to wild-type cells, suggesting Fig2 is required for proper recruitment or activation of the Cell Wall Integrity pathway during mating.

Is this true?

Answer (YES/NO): NO